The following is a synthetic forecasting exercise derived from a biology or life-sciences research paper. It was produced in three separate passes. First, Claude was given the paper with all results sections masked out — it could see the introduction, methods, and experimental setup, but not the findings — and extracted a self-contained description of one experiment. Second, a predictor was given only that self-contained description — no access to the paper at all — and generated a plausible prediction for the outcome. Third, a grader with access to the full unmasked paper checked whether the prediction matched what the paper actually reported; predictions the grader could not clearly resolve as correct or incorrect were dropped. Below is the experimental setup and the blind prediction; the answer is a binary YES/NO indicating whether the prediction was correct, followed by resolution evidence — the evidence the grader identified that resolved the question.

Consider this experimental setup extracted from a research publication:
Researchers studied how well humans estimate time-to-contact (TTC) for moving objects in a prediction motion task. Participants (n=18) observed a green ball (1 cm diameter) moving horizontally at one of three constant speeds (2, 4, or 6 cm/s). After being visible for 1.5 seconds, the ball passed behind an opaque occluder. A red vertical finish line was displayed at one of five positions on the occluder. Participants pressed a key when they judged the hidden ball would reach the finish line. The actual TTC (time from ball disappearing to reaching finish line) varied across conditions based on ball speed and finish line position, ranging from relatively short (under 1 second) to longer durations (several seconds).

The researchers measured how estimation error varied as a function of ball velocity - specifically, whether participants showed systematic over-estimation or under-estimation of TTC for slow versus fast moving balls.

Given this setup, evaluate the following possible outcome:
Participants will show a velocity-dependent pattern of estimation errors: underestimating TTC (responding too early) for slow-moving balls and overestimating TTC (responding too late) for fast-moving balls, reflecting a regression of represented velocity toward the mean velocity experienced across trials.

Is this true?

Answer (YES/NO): NO